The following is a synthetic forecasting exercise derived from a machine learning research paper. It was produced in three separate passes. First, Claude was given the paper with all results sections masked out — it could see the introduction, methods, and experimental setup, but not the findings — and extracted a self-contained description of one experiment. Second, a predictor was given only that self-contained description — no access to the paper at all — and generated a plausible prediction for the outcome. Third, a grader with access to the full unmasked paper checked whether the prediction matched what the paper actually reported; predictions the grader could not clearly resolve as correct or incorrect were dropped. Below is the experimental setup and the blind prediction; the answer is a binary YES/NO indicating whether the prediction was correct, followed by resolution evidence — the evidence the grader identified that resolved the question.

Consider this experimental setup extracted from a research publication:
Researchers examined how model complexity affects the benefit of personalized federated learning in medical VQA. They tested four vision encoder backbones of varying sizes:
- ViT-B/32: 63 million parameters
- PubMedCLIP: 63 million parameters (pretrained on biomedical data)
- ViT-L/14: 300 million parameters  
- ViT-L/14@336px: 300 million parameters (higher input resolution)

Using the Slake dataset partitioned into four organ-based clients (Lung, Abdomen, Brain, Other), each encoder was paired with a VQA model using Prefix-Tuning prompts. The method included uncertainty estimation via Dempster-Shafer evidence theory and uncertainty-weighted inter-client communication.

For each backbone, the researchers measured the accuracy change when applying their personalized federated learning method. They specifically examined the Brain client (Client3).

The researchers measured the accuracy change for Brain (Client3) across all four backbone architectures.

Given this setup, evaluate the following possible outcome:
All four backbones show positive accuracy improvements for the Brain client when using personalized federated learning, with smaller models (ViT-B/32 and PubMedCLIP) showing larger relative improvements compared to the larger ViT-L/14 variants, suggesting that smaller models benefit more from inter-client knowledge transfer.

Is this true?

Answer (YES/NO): NO